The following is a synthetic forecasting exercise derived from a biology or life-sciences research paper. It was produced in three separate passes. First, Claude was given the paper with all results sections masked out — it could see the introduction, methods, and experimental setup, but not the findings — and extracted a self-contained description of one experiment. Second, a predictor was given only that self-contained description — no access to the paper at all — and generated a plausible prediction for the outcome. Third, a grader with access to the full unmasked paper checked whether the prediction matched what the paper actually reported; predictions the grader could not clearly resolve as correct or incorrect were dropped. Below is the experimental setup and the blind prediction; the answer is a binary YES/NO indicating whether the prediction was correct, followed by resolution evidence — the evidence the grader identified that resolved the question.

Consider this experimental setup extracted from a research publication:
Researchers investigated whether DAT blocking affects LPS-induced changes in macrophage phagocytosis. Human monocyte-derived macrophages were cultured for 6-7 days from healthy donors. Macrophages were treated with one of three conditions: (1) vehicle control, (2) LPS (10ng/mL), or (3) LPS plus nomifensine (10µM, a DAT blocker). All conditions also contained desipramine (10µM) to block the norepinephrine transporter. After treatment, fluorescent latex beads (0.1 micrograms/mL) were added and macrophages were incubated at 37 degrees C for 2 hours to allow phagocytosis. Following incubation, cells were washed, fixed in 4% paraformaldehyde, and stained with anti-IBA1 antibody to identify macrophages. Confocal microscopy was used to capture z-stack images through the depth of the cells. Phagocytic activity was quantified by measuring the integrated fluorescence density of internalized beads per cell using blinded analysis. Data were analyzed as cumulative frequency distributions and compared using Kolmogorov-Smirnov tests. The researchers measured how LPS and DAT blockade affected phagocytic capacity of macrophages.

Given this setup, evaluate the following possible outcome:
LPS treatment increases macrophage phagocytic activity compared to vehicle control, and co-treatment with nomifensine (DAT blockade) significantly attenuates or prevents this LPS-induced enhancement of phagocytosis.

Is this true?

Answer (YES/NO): YES